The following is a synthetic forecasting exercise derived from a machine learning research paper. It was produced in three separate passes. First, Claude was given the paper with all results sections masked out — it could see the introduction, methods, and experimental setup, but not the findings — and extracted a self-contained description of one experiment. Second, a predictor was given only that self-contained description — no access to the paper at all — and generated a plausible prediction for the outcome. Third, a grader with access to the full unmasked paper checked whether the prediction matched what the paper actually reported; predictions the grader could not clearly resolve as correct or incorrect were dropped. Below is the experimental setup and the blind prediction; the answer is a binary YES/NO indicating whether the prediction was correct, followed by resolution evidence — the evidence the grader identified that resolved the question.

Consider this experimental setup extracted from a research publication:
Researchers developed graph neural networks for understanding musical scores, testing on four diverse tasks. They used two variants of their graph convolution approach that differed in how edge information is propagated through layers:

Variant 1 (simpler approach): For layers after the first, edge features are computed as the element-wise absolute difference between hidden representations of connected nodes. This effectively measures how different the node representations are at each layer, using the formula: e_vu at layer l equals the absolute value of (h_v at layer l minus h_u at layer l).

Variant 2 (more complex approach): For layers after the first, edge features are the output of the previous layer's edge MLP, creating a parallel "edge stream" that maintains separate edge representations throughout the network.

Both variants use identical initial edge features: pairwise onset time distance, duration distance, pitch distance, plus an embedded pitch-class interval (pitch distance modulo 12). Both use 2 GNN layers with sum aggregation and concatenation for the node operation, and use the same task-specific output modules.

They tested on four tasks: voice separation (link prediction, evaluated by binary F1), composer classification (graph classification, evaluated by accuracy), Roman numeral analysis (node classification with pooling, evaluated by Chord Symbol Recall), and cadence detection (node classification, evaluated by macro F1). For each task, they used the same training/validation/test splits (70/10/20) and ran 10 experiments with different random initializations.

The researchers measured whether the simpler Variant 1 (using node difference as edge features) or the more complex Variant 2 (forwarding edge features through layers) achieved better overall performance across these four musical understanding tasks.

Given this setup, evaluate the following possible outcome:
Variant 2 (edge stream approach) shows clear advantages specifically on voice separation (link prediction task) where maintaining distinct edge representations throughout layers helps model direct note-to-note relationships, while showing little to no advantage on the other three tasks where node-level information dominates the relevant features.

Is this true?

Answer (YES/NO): NO